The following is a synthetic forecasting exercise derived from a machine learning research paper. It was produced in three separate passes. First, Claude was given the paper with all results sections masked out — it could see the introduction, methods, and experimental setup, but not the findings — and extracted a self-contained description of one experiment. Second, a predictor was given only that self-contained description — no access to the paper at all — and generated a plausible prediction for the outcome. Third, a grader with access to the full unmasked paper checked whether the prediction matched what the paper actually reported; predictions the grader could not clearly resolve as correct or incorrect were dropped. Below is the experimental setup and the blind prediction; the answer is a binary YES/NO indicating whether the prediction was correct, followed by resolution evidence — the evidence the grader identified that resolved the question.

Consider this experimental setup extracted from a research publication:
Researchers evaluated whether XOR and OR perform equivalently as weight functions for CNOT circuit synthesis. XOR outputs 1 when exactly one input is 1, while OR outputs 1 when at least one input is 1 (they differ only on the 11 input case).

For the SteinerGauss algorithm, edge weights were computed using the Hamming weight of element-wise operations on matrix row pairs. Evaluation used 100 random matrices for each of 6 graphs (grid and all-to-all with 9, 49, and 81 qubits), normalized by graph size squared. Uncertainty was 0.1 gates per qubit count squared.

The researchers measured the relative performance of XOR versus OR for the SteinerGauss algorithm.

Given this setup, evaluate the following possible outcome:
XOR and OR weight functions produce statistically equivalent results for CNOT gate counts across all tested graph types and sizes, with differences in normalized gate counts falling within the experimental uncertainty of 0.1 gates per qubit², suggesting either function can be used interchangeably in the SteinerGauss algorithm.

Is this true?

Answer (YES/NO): YES